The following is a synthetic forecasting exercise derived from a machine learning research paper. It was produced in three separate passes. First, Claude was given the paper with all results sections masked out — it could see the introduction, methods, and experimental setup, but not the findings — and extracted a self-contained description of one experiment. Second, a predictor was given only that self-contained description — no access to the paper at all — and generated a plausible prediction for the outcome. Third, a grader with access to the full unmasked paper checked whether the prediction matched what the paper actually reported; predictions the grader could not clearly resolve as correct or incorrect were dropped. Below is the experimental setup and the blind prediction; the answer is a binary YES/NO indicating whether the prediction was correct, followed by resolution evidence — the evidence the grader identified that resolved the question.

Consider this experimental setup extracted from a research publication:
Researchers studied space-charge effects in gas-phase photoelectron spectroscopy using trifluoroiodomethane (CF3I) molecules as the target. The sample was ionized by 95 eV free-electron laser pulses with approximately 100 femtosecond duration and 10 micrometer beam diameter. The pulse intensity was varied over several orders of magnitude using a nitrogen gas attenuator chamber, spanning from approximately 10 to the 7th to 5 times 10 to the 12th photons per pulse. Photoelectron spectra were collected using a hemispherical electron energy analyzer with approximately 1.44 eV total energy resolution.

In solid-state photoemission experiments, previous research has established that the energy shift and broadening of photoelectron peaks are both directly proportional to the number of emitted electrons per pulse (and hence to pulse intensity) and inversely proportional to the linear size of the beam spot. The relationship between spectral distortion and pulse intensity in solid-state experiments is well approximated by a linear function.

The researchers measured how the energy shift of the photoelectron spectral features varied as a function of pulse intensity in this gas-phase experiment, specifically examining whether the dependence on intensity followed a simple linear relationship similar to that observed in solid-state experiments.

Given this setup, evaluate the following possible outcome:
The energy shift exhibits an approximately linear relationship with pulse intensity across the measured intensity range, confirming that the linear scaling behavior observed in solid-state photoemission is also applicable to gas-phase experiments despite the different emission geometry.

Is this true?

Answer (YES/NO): YES